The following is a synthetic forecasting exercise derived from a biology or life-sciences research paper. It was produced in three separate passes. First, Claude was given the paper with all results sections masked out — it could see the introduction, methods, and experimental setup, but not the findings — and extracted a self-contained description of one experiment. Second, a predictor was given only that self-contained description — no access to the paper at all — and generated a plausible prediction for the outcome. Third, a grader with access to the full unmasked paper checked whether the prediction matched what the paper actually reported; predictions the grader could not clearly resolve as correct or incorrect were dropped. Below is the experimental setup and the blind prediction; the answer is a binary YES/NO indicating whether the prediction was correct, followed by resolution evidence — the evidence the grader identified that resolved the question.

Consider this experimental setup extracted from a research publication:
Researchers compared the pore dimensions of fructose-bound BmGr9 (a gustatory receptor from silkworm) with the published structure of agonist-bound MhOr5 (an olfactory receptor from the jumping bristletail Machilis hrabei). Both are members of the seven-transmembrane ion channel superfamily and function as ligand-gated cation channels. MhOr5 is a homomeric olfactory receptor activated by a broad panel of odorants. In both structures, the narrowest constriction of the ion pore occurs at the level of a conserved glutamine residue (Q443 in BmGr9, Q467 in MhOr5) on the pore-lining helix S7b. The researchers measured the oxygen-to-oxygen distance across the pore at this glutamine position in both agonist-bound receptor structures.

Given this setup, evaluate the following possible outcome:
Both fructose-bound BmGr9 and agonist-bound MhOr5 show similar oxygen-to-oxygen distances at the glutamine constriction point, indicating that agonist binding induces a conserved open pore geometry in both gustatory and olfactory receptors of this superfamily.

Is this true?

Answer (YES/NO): NO